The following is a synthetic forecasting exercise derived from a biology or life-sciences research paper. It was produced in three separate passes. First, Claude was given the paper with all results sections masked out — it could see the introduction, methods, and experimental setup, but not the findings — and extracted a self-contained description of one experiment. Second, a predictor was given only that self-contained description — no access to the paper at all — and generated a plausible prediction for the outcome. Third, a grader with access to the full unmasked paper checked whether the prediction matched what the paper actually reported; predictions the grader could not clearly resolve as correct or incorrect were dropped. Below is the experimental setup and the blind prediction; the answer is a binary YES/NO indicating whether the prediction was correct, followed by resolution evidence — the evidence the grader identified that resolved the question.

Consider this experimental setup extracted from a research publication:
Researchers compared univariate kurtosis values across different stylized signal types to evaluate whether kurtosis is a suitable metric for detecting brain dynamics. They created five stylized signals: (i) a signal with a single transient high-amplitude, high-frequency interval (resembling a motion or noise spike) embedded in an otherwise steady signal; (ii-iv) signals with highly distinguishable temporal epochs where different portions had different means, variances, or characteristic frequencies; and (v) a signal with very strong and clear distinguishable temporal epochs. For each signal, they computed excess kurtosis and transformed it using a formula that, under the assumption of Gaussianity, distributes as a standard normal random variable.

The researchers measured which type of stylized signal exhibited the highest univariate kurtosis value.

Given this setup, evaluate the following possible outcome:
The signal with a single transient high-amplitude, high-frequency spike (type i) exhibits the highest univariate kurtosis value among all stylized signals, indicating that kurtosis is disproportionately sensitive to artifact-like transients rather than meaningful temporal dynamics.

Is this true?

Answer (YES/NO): YES